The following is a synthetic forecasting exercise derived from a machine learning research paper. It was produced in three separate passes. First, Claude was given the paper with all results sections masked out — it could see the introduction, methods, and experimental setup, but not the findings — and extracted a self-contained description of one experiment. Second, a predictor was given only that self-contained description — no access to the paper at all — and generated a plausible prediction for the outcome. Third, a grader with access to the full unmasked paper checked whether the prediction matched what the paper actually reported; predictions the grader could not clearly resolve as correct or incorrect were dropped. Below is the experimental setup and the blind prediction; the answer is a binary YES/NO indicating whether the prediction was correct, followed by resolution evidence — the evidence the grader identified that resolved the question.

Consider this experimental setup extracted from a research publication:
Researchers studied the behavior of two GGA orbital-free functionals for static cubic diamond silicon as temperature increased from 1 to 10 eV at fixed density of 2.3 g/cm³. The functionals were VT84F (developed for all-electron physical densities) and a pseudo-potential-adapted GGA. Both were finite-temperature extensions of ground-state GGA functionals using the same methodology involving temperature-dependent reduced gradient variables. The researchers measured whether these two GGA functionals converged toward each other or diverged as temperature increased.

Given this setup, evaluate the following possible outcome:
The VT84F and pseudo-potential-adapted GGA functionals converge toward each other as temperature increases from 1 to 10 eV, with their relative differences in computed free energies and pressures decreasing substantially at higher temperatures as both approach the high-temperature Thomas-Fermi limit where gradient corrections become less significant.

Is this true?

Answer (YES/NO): YES